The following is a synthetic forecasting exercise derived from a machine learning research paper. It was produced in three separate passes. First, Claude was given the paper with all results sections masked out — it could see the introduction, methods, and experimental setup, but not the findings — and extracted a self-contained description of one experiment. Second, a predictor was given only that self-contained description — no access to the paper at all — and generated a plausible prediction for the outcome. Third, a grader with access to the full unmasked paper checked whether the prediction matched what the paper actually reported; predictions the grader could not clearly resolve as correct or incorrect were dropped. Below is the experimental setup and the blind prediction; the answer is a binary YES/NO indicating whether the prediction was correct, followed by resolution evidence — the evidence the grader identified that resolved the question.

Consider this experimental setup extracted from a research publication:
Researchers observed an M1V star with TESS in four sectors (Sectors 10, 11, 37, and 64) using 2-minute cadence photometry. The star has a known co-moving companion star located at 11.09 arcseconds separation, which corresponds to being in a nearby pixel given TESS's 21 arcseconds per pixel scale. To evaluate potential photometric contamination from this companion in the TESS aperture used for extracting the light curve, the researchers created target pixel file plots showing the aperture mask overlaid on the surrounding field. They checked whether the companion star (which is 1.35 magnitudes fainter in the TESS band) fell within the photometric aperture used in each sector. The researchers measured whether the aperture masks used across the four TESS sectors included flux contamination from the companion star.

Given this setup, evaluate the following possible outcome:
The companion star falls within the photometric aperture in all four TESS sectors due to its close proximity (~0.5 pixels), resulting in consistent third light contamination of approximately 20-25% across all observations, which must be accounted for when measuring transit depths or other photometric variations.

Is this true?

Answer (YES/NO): YES